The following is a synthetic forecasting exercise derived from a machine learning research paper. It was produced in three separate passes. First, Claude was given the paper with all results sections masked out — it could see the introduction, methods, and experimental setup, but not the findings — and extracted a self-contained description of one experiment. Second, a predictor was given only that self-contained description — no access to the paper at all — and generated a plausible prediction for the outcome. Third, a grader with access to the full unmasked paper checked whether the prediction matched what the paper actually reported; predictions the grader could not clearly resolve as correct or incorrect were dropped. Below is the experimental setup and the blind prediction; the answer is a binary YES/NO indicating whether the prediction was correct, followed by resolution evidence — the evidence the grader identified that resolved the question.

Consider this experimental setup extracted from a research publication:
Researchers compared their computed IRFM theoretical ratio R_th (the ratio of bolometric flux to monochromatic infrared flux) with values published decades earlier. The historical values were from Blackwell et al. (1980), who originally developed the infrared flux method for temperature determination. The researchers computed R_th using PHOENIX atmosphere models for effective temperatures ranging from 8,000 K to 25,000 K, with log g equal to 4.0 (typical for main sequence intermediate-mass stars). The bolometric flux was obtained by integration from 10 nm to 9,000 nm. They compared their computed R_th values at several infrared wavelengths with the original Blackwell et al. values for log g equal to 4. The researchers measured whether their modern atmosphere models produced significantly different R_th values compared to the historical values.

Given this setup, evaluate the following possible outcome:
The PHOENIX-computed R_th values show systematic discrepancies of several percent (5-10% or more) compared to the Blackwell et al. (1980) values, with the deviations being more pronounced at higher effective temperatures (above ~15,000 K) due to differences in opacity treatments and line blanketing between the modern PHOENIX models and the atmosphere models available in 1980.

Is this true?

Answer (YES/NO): NO